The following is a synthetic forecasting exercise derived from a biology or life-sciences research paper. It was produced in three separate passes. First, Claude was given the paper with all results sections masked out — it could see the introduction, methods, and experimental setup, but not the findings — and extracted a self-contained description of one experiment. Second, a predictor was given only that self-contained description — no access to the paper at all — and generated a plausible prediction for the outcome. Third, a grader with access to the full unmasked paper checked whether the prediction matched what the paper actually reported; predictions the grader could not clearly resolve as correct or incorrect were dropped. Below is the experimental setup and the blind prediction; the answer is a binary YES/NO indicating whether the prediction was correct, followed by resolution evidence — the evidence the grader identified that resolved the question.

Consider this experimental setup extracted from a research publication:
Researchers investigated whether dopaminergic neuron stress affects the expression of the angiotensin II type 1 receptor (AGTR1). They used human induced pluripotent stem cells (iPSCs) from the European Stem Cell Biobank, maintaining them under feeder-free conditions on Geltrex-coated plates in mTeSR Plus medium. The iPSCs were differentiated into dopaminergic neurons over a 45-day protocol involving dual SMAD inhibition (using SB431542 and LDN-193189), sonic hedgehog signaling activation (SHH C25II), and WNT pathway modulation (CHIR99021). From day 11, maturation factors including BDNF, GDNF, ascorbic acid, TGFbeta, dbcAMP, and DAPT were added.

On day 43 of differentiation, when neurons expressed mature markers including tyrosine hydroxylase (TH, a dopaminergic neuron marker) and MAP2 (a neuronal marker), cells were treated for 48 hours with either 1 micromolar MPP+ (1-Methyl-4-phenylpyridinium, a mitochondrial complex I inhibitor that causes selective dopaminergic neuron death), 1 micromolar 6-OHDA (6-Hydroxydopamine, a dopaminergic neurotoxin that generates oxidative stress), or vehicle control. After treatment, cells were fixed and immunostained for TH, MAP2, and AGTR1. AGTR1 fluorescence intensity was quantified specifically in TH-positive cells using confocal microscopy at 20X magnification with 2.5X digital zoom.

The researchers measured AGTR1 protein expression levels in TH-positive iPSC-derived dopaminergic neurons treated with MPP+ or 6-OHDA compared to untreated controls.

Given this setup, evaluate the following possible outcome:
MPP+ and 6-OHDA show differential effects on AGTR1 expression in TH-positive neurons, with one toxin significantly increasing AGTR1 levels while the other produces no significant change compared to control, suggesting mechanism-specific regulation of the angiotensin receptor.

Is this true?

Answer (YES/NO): NO